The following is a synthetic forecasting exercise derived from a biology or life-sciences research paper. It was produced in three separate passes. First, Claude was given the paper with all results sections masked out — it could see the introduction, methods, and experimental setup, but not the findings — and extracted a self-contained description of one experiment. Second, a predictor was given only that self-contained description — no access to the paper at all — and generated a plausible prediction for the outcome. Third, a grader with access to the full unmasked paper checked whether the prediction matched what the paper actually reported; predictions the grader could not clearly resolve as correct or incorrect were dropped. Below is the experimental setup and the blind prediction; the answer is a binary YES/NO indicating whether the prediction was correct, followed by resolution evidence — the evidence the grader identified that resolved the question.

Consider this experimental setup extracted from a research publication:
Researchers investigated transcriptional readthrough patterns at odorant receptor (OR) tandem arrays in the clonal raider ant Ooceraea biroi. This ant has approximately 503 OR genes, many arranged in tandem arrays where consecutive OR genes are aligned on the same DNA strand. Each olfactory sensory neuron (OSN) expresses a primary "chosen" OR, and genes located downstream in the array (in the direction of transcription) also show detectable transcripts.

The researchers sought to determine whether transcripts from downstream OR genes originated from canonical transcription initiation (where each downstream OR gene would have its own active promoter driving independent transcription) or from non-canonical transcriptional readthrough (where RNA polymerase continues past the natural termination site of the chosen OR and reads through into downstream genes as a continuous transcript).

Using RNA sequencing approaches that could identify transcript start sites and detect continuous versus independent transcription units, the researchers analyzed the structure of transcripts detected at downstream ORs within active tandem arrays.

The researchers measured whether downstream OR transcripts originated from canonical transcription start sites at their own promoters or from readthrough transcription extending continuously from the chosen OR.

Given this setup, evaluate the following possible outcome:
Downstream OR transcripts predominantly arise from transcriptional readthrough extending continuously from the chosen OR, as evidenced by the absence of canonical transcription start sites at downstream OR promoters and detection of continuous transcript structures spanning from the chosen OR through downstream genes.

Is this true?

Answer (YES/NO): NO